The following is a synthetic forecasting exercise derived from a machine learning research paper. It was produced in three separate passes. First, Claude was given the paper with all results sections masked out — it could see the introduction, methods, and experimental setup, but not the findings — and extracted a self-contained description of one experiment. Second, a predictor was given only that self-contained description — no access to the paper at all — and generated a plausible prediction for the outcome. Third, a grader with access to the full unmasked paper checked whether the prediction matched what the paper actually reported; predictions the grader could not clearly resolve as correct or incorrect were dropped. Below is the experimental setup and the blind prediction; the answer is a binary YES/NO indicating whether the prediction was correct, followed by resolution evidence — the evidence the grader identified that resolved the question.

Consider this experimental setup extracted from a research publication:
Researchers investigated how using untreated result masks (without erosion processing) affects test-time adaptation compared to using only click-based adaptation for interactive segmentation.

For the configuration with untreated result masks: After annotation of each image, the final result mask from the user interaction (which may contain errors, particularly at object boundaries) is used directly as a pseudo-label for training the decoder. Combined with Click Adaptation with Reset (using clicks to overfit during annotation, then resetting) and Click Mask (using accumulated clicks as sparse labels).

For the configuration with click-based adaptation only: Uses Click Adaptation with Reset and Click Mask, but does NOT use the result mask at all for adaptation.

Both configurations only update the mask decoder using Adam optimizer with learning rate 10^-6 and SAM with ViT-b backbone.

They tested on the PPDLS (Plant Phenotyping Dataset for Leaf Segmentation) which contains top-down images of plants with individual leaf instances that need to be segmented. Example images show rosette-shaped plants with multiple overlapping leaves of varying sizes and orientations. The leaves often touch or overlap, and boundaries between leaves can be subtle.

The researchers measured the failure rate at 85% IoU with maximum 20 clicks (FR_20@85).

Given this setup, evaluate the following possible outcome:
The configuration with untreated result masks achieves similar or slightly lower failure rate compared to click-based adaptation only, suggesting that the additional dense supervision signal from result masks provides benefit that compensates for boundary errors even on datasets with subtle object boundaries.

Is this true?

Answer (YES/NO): NO